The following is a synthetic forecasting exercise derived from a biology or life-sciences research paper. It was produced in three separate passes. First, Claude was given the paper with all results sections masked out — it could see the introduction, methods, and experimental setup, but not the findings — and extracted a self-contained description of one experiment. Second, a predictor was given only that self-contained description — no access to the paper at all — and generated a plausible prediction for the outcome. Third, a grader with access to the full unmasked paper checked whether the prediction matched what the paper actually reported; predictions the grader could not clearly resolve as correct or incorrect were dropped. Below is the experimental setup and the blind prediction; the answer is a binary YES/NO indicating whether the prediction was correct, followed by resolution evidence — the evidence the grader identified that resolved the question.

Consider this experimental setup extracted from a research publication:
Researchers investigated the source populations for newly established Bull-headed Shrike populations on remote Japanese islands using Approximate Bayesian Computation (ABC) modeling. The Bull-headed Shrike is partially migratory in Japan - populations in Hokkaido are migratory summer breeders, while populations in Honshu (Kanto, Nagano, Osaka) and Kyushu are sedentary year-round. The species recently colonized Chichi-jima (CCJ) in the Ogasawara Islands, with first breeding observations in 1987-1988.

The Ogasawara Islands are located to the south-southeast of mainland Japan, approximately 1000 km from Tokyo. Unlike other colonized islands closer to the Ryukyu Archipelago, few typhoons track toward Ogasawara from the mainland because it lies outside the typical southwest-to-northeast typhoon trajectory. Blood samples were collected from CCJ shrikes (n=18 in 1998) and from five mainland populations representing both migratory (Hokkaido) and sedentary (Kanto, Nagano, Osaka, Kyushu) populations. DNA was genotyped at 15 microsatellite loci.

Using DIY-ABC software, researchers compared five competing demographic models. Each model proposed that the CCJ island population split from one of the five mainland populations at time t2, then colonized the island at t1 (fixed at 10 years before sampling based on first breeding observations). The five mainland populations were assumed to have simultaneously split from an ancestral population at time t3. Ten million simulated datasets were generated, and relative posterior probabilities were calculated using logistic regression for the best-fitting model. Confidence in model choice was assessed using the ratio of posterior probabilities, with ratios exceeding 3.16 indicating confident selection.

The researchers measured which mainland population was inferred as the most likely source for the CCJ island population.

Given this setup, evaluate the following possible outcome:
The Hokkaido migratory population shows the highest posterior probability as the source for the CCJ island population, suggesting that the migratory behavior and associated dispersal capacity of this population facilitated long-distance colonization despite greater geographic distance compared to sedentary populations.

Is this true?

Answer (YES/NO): NO